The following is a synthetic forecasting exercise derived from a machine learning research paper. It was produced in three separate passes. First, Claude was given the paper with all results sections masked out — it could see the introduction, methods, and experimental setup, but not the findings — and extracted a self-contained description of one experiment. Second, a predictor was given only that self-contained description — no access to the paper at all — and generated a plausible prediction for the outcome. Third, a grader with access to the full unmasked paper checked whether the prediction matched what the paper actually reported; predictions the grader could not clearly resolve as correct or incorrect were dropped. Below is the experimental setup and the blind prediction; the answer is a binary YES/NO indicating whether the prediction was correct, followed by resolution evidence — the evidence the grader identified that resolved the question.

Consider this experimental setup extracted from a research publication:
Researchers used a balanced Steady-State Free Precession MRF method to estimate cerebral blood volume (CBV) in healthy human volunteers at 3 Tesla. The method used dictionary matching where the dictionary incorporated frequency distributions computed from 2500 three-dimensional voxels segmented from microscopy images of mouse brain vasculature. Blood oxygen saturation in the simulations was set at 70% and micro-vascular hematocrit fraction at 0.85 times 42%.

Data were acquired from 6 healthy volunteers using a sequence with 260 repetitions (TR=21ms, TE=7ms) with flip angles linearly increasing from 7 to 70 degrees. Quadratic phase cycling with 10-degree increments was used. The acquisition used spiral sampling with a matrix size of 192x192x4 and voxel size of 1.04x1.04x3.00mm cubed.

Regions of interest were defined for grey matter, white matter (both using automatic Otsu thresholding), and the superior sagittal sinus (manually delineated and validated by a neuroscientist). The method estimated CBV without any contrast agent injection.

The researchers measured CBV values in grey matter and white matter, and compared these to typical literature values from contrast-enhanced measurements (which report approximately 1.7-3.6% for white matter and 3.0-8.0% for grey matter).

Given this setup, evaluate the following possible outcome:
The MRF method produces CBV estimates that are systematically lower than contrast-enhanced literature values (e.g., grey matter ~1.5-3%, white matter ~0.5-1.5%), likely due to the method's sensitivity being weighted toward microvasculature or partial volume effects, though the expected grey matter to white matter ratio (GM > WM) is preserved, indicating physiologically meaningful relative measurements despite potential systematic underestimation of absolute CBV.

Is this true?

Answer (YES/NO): NO